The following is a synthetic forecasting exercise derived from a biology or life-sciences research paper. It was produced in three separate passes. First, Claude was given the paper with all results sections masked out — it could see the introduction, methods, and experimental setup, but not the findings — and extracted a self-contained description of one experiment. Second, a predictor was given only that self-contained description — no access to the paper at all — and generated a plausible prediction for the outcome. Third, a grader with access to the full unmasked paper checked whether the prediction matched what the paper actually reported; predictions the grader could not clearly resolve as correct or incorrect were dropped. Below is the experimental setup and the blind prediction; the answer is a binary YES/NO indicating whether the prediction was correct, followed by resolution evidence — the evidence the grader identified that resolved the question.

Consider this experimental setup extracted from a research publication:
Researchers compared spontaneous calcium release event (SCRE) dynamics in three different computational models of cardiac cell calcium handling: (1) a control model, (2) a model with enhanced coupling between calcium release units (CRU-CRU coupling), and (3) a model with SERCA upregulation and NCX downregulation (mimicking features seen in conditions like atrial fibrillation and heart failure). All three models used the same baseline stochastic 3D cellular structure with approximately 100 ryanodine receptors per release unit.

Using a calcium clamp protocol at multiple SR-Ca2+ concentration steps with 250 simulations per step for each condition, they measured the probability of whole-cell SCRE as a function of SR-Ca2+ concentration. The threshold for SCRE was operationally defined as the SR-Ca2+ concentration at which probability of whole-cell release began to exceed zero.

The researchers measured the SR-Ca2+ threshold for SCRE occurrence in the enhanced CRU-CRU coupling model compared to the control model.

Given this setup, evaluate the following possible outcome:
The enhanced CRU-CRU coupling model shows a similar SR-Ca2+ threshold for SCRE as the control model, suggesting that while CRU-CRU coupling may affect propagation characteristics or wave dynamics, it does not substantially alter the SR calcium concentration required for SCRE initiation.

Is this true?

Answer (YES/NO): NO